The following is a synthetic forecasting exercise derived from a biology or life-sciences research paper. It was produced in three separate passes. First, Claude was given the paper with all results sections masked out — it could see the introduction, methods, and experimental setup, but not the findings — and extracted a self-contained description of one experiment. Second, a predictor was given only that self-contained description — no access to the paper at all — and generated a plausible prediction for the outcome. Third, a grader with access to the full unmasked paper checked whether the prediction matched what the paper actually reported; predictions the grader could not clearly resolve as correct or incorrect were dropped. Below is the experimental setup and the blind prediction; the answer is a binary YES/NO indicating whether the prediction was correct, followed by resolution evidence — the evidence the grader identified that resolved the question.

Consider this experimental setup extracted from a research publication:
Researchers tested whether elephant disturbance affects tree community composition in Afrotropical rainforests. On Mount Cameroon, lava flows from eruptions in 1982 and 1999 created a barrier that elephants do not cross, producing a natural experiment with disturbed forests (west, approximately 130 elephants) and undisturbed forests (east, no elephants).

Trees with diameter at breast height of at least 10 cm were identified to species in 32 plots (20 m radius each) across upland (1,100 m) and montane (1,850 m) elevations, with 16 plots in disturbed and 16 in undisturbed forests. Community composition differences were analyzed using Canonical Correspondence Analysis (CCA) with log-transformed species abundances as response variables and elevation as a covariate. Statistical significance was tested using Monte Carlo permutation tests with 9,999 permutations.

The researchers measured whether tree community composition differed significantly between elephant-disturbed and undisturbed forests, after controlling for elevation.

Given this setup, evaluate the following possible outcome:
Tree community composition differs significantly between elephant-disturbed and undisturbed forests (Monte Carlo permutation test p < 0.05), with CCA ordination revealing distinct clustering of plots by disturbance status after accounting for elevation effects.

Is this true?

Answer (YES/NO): YES